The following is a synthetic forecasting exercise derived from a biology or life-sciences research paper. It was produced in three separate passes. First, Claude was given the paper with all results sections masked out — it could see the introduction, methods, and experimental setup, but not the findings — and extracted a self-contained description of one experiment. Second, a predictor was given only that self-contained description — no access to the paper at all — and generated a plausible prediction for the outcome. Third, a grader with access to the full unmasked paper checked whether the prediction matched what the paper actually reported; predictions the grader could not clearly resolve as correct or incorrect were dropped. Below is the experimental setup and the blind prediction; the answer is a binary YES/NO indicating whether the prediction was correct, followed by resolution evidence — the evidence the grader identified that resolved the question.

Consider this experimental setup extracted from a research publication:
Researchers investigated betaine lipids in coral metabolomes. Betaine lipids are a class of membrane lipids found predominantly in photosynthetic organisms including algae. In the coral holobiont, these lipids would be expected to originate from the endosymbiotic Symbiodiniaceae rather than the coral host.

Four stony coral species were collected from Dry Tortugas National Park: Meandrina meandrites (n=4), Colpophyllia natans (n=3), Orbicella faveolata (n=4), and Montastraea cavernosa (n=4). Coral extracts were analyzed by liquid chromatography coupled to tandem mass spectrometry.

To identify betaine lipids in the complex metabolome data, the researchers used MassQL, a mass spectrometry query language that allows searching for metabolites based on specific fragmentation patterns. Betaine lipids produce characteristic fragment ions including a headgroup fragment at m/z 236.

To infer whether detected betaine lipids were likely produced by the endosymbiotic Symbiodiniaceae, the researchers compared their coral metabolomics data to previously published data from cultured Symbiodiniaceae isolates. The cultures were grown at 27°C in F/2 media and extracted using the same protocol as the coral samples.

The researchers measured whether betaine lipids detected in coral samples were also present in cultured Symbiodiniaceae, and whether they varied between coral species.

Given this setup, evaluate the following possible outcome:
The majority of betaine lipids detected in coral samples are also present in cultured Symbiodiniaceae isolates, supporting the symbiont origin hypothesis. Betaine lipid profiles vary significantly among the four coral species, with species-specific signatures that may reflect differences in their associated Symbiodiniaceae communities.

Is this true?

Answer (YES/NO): YES